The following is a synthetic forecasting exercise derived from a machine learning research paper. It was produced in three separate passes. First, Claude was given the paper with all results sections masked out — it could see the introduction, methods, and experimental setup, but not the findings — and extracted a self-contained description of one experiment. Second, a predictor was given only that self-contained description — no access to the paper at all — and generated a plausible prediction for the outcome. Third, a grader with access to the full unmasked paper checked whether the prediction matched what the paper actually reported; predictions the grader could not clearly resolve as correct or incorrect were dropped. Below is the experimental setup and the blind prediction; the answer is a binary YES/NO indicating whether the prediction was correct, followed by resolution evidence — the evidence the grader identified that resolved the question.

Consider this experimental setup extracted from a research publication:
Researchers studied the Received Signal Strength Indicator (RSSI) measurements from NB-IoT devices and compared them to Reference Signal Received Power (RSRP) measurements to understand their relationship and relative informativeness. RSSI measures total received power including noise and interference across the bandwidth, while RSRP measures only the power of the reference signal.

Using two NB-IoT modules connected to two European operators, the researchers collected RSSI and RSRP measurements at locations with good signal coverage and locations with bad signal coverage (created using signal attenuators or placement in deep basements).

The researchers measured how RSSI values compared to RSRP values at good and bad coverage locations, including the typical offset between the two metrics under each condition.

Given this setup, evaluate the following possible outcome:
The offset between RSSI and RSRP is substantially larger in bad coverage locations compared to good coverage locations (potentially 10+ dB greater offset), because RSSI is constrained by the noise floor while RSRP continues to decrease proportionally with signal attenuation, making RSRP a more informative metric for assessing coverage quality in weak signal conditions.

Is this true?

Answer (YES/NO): NO